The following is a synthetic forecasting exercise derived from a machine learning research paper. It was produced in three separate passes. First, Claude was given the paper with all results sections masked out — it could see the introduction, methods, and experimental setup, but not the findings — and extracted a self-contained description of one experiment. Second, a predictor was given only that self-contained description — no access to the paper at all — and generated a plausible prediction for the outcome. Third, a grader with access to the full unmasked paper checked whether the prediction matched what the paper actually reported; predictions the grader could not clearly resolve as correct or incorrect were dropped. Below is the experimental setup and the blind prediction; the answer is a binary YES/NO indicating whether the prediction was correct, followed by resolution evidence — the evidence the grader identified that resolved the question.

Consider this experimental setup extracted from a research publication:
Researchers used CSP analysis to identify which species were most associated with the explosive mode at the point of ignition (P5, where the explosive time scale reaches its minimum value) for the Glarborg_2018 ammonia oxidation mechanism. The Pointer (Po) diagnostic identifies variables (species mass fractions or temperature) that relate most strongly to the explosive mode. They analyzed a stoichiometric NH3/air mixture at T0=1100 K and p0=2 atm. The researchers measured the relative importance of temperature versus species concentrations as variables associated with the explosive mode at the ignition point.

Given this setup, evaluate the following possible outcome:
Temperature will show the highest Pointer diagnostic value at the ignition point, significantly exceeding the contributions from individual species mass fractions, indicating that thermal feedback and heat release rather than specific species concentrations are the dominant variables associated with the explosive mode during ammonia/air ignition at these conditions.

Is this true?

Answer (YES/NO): YES